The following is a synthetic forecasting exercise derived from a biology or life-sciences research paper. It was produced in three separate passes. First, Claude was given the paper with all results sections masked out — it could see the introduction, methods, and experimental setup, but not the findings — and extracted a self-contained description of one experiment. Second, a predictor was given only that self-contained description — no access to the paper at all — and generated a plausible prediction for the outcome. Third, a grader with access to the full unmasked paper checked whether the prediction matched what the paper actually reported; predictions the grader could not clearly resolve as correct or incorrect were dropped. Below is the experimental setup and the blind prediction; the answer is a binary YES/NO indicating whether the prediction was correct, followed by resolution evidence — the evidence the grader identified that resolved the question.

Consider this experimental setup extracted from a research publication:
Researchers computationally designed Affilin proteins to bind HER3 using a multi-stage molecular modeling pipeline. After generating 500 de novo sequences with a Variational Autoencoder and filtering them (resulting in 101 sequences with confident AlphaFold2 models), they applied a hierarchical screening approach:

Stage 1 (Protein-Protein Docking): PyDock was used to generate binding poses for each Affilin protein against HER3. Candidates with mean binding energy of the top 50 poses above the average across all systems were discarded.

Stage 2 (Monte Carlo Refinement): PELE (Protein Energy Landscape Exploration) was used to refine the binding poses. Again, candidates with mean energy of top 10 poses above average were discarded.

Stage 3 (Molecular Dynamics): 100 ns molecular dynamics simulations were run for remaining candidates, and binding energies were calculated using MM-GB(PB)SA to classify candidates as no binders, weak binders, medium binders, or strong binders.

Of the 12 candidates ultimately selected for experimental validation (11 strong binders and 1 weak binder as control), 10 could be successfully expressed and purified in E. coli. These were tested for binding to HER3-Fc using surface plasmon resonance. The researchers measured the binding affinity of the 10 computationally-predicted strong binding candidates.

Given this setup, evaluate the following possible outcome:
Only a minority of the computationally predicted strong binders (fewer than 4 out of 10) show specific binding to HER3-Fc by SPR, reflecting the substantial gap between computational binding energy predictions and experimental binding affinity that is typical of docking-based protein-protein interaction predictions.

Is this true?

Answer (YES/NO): NO